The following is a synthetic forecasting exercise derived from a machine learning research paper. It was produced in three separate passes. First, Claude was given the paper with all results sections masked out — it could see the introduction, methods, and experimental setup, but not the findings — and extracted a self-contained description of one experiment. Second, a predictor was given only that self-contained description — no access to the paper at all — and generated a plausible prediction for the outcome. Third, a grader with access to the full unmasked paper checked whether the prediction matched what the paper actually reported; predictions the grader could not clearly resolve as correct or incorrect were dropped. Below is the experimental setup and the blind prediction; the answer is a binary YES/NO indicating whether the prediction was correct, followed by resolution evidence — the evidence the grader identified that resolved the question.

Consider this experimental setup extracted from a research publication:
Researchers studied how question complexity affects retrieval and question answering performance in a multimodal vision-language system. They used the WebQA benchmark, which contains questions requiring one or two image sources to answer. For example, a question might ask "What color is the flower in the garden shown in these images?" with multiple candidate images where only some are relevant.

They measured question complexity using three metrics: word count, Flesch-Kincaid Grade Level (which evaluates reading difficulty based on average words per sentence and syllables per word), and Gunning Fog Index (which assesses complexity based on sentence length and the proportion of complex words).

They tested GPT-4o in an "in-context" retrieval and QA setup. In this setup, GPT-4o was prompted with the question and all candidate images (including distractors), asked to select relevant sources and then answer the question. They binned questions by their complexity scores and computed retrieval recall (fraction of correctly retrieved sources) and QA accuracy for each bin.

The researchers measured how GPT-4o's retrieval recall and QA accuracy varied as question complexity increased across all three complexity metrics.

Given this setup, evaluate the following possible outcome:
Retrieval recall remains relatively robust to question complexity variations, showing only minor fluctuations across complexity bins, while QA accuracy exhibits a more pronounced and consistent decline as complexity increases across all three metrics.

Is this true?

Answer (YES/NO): NO